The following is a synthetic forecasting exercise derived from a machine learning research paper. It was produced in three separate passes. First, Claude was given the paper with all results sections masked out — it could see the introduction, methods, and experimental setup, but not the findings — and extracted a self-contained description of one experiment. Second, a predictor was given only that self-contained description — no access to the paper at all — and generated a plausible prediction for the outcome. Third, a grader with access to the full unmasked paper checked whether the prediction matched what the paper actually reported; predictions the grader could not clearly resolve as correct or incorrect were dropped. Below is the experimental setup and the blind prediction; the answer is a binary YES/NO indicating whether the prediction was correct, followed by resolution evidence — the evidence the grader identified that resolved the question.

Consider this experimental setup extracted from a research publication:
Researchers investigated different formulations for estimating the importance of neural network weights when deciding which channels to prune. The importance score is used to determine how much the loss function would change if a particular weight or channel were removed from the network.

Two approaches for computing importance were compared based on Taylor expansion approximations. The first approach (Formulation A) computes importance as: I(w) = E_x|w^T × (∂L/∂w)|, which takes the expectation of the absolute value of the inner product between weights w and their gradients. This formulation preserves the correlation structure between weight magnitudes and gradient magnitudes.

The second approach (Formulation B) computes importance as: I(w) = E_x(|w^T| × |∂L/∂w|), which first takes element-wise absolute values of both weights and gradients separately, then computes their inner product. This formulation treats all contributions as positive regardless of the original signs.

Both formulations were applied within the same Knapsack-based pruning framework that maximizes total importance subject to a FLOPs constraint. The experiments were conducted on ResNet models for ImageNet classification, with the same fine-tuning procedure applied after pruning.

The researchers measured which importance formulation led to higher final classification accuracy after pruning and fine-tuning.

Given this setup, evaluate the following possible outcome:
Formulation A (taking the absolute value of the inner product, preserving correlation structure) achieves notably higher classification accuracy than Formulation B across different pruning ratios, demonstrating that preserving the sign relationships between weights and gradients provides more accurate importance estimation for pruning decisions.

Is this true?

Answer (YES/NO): NO